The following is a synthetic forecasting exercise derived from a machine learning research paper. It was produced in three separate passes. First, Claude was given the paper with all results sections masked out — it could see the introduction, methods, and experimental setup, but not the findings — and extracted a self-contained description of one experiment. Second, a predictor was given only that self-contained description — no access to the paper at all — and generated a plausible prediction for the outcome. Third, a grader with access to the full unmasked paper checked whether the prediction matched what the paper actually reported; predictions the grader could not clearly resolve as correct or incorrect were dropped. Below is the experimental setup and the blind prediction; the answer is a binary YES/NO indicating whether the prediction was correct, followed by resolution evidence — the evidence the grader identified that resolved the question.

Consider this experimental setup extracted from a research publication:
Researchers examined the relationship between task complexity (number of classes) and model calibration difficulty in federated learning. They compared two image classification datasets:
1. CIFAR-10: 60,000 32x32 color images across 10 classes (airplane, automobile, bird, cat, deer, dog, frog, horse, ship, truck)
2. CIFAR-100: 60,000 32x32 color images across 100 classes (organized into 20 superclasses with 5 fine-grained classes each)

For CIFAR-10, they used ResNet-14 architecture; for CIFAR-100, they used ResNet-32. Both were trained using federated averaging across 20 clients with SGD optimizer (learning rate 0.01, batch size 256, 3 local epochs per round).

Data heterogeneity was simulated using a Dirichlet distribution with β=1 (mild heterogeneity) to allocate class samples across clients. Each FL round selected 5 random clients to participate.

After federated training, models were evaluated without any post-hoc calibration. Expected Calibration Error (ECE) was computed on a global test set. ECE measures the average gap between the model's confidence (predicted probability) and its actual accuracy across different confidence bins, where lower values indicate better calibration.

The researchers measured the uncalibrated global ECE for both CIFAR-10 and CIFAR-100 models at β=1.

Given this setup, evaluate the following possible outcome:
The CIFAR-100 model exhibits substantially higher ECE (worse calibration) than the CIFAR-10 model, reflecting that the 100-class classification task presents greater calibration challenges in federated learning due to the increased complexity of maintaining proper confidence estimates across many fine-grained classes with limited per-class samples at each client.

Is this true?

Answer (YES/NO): YES